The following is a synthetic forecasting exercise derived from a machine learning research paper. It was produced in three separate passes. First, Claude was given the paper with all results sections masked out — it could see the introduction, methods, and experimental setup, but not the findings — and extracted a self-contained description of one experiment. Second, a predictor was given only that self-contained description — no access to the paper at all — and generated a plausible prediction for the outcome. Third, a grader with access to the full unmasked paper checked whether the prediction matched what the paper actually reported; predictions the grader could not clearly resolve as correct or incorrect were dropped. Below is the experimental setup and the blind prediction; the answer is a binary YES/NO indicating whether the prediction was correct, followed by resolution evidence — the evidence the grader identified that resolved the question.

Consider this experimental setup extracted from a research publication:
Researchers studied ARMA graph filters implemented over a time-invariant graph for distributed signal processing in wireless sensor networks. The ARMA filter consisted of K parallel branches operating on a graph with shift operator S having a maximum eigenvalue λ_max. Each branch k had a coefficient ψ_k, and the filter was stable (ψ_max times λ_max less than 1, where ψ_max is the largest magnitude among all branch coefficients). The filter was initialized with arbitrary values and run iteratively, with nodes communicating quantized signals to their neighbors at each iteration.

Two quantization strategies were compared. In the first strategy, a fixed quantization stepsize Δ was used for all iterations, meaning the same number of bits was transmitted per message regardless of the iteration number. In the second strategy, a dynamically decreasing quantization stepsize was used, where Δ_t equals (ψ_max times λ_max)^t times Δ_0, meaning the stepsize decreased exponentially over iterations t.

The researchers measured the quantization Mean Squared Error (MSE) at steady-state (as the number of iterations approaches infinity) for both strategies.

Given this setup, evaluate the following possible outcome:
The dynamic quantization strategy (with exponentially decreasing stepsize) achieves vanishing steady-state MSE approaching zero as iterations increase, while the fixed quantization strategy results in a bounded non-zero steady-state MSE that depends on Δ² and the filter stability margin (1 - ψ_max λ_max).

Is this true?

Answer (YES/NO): YES